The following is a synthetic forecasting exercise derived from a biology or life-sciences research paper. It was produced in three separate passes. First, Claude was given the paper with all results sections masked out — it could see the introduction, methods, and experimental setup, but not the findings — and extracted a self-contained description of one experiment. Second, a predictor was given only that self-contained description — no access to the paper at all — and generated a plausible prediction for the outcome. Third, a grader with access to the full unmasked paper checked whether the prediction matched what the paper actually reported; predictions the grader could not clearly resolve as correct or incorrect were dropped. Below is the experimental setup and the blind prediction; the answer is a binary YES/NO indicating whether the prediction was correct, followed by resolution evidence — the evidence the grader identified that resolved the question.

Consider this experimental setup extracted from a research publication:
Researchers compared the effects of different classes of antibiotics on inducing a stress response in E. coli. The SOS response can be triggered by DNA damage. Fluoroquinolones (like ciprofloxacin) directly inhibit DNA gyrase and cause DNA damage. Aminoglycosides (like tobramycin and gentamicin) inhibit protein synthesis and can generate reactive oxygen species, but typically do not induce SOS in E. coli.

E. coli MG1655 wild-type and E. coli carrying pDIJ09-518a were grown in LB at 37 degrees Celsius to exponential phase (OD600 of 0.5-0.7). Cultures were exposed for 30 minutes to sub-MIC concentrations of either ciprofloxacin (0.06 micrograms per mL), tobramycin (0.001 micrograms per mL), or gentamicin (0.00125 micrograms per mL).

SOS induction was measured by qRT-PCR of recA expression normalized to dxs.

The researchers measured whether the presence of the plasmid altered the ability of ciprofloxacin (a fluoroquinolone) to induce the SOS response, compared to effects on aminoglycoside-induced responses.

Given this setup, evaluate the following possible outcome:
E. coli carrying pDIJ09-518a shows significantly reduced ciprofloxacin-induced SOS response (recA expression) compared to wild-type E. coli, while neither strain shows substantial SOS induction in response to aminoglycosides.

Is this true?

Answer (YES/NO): NO